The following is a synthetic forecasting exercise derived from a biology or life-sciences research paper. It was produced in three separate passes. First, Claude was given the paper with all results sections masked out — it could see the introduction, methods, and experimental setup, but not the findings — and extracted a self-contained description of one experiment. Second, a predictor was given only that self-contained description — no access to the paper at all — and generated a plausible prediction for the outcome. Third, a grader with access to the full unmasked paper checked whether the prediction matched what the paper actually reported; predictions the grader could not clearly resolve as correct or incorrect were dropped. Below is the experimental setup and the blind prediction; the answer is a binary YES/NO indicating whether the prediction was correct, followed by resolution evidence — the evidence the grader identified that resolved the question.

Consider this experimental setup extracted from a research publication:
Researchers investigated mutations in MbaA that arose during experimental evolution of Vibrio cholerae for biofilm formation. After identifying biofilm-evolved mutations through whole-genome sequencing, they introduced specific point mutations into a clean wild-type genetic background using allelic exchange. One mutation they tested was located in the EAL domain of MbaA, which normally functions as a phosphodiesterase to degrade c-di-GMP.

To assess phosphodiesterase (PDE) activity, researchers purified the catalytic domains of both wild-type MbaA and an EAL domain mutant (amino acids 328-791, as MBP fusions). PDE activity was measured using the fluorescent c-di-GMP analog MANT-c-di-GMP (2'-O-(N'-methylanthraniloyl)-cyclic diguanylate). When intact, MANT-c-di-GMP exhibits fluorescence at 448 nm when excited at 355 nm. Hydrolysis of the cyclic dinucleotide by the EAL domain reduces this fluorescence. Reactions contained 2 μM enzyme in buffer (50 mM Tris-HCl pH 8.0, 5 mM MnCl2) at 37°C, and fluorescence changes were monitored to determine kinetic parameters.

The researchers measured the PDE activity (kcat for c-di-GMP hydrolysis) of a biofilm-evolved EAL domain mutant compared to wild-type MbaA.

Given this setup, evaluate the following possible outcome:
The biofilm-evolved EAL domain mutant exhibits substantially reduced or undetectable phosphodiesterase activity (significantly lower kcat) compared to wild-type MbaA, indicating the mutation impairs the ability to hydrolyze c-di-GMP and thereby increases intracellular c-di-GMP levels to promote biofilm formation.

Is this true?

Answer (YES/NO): YES